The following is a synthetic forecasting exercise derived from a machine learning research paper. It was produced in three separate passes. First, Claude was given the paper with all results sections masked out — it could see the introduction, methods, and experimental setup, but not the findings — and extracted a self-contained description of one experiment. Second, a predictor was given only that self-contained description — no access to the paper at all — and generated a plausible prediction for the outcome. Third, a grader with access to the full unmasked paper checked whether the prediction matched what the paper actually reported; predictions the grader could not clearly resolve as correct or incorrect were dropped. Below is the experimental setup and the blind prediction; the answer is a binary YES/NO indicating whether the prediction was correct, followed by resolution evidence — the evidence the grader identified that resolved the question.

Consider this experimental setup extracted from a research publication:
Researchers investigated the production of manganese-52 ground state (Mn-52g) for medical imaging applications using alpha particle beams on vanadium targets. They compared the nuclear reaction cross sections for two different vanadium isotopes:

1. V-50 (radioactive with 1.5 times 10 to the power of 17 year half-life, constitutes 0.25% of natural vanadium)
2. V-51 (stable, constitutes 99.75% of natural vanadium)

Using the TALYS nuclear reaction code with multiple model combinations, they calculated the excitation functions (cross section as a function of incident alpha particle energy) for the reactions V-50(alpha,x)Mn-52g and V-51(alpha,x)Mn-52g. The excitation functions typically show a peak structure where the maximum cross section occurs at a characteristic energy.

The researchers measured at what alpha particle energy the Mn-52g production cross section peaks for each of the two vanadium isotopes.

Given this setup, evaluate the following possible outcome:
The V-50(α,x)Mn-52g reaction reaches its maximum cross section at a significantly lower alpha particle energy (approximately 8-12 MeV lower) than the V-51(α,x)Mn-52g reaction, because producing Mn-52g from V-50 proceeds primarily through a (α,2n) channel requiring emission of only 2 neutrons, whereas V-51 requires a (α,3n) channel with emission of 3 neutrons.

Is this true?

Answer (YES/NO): NO